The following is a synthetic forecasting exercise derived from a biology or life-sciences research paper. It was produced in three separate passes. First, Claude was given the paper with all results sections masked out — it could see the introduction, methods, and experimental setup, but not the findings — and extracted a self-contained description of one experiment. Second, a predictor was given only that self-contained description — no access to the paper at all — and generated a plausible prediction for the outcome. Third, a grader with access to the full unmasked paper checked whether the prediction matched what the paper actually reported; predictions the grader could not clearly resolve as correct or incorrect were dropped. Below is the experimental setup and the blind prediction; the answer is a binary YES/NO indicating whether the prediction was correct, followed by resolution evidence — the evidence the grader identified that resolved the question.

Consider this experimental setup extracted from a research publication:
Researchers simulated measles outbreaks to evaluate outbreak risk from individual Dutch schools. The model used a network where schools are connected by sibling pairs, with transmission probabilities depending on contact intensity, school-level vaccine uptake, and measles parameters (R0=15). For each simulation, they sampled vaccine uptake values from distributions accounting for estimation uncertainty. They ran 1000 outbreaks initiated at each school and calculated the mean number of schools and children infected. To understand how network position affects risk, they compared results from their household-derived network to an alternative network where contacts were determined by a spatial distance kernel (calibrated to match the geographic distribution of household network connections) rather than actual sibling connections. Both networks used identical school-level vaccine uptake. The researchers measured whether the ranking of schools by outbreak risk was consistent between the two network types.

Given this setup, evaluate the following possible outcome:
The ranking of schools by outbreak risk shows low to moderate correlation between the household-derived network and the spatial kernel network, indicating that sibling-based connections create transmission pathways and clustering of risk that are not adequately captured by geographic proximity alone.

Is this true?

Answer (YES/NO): YES